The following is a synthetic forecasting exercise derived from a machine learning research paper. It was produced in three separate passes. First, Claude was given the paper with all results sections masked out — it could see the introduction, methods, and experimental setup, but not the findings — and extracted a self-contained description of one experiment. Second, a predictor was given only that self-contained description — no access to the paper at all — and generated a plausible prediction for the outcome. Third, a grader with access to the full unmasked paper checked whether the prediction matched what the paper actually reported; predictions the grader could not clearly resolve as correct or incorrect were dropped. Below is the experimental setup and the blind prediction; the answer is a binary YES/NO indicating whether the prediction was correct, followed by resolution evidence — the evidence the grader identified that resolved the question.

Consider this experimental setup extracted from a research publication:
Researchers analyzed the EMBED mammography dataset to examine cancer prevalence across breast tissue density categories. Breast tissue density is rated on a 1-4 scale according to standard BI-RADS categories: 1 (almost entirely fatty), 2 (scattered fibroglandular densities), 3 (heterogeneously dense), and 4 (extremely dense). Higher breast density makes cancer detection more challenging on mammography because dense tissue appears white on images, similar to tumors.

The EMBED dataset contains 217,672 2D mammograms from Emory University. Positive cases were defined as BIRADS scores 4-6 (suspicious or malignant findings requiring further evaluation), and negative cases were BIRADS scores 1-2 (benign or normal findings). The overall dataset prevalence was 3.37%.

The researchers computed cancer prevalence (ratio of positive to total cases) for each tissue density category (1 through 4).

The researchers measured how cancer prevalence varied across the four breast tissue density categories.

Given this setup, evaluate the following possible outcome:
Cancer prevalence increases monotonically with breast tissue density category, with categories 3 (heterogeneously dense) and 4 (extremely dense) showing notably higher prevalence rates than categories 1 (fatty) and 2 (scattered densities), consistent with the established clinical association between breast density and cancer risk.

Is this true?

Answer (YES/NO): YES